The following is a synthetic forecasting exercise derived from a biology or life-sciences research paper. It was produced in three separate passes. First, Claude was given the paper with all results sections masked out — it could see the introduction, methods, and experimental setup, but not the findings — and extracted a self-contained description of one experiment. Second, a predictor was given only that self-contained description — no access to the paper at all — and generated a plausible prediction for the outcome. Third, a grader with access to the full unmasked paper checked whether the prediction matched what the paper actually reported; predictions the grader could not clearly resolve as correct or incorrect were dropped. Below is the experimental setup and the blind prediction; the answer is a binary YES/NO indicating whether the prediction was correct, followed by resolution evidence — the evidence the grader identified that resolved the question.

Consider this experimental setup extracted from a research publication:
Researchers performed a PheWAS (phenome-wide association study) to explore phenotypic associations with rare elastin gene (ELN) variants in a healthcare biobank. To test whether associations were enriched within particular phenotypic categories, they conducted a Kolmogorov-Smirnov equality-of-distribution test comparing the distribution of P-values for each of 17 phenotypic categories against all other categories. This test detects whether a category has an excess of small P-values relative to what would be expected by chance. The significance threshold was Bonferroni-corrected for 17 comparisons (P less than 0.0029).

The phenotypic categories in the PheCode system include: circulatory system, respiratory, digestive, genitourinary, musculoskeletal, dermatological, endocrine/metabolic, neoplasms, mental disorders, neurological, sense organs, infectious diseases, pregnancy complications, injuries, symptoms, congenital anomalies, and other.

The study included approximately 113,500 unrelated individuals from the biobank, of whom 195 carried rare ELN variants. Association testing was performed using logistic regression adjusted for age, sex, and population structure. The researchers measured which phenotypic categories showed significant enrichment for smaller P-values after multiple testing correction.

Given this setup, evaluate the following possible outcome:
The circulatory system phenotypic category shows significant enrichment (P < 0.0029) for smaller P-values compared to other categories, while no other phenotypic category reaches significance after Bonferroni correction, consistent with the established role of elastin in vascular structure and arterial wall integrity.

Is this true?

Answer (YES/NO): NO